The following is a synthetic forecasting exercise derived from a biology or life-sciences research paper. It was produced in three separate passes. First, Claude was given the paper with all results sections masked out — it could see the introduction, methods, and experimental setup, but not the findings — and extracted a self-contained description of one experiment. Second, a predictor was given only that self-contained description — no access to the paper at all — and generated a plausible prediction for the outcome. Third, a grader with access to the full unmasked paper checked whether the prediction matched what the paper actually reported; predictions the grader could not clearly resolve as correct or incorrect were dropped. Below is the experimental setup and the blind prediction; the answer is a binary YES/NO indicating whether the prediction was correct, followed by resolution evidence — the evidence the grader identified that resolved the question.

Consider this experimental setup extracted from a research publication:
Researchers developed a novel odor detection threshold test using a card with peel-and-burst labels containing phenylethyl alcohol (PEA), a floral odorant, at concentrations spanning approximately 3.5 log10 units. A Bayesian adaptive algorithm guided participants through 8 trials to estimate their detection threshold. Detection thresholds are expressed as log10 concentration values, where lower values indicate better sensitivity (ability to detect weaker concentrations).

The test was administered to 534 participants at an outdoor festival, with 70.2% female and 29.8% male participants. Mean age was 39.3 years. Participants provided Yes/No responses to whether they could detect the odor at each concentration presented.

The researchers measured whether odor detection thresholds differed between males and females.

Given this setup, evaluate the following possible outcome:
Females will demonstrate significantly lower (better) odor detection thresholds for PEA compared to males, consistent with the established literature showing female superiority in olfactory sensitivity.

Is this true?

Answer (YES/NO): YES